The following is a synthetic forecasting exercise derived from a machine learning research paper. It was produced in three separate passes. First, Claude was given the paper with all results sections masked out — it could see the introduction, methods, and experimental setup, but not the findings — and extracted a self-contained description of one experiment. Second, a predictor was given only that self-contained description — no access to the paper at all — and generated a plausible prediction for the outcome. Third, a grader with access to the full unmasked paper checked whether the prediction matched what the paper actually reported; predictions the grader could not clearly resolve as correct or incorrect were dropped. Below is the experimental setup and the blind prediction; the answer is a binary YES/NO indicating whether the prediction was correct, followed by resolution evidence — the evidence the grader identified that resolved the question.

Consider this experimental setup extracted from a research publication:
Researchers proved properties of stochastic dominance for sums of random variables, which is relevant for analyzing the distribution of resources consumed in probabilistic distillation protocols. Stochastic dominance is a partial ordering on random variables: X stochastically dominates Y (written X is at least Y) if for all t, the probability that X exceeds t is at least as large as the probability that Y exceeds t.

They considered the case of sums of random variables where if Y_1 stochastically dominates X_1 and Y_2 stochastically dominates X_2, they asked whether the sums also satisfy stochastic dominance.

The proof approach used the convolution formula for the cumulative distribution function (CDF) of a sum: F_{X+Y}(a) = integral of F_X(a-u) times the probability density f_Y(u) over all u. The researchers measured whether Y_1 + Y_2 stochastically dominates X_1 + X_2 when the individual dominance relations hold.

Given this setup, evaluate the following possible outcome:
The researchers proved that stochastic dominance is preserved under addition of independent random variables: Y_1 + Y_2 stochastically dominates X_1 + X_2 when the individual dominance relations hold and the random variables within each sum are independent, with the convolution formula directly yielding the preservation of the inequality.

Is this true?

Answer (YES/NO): YES